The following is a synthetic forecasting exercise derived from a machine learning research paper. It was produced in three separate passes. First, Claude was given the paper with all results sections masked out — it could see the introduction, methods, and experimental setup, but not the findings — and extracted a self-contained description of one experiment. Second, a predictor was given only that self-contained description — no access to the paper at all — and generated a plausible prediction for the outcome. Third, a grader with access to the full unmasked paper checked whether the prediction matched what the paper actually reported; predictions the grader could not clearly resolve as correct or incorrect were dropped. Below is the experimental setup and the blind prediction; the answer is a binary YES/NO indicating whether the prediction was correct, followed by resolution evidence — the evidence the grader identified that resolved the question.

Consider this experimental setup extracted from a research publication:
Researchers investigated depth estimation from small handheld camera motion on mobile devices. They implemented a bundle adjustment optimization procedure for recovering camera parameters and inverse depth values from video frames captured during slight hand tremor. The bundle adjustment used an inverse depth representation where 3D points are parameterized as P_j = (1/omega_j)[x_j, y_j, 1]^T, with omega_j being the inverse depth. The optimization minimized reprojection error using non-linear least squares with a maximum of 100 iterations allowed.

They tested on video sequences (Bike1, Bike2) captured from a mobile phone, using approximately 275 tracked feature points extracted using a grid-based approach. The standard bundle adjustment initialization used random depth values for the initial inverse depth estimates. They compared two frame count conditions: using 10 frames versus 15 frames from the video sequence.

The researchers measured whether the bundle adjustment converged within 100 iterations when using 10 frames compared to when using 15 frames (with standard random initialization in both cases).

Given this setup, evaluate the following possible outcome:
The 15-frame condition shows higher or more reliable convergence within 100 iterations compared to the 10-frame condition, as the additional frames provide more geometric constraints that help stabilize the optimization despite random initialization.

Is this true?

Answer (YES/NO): YES